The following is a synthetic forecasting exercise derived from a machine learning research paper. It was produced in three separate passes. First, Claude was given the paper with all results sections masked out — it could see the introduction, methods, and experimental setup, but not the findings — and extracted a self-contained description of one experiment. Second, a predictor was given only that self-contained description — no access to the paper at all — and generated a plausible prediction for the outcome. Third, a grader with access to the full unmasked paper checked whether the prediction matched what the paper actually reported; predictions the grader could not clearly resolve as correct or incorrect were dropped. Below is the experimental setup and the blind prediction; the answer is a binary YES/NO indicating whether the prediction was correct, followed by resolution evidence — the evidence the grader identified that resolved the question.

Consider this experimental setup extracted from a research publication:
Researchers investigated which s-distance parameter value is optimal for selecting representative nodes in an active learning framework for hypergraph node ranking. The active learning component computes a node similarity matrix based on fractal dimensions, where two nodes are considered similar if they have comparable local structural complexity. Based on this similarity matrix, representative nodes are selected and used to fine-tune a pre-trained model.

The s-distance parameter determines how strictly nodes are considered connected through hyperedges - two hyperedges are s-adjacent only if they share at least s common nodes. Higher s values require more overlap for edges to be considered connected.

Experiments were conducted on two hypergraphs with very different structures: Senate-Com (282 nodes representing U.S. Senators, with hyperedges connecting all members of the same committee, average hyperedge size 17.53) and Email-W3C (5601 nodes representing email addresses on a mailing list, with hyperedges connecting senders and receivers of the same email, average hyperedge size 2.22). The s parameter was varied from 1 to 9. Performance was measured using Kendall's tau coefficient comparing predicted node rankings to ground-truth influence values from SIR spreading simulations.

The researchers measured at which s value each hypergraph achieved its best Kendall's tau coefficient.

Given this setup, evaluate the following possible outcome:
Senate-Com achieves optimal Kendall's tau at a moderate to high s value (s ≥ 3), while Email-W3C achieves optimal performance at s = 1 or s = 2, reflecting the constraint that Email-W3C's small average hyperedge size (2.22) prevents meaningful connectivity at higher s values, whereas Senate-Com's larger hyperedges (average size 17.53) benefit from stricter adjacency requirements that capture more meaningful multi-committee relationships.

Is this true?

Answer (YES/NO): YES